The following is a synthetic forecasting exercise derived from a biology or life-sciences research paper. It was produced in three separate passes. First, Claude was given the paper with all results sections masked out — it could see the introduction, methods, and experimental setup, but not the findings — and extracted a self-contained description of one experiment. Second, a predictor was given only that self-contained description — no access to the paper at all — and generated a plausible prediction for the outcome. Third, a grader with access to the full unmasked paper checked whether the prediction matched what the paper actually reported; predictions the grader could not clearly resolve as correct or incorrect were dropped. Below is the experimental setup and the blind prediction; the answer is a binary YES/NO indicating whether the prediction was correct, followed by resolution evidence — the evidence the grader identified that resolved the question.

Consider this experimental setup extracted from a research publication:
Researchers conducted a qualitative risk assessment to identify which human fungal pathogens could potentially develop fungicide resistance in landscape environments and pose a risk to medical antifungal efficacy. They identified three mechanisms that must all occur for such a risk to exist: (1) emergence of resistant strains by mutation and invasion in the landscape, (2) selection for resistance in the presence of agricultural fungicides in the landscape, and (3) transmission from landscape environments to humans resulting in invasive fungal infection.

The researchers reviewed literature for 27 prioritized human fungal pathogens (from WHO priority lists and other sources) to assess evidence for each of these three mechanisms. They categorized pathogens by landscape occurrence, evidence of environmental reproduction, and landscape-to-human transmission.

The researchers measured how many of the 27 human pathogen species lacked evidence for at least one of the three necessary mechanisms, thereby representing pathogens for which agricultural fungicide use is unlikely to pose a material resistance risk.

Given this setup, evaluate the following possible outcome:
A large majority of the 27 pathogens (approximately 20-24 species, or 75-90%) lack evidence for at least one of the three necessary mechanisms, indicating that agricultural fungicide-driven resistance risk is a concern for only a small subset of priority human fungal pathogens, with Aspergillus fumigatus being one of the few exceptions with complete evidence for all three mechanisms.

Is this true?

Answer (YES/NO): NO